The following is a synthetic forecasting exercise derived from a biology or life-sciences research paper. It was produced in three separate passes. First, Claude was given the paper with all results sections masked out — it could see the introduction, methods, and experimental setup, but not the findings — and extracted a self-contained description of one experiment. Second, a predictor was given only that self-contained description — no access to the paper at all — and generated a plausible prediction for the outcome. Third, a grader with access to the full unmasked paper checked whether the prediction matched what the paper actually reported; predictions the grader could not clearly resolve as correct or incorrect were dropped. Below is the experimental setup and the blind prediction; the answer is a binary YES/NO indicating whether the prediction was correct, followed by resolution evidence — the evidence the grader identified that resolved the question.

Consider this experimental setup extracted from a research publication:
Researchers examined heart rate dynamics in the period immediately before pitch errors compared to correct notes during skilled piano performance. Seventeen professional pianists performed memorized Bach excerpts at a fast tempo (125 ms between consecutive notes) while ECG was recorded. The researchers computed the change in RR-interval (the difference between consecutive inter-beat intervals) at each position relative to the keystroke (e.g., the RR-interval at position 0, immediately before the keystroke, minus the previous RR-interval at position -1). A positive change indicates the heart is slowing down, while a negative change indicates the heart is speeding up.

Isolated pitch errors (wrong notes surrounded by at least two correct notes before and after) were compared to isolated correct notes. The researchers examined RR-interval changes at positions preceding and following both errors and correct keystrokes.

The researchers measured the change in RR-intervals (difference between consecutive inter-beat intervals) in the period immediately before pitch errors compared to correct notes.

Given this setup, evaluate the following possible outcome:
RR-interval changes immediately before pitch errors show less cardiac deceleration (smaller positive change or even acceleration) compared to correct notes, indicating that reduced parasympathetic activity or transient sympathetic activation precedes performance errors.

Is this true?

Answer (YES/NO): NO